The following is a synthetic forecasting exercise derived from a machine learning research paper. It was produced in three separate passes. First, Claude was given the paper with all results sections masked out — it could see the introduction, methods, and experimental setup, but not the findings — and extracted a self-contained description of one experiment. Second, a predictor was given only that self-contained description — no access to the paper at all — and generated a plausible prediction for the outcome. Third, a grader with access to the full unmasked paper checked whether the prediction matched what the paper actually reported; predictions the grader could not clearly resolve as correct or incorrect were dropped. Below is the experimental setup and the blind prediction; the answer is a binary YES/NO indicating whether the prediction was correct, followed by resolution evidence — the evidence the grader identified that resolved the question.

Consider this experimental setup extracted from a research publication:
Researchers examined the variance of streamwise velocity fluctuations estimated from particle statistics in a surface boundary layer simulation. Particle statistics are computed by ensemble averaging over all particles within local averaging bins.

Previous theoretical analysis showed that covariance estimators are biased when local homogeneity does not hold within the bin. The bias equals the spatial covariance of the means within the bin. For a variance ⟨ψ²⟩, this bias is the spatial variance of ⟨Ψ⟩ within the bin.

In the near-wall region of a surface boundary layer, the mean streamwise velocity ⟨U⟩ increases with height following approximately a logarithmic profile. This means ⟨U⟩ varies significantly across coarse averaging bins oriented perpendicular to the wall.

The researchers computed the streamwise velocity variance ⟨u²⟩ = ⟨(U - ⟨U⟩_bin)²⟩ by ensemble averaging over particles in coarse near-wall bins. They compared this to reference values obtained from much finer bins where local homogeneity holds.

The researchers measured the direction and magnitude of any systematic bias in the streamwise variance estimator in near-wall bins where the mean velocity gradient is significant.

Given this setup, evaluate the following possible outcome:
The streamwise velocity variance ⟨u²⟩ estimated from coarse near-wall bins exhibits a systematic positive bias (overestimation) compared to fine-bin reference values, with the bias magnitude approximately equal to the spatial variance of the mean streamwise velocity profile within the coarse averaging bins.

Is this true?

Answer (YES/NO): YES